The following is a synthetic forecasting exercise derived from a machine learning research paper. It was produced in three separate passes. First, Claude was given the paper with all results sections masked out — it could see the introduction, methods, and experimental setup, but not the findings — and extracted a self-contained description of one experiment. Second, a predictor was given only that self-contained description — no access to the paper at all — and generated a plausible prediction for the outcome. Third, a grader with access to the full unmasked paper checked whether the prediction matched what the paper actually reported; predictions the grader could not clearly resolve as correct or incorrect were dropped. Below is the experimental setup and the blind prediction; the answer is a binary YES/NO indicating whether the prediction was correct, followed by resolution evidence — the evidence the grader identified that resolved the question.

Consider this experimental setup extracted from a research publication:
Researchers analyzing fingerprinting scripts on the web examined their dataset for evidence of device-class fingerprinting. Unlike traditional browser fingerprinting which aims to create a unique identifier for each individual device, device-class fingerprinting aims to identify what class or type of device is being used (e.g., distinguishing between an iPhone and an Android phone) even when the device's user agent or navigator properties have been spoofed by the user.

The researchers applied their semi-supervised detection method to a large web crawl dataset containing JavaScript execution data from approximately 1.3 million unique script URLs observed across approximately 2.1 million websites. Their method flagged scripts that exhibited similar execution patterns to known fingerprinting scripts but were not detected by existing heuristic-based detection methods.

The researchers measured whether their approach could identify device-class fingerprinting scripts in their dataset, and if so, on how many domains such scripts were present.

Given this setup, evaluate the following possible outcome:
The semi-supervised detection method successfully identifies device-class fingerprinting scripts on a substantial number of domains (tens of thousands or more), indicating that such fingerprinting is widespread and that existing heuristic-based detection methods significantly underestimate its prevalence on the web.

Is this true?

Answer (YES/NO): NO